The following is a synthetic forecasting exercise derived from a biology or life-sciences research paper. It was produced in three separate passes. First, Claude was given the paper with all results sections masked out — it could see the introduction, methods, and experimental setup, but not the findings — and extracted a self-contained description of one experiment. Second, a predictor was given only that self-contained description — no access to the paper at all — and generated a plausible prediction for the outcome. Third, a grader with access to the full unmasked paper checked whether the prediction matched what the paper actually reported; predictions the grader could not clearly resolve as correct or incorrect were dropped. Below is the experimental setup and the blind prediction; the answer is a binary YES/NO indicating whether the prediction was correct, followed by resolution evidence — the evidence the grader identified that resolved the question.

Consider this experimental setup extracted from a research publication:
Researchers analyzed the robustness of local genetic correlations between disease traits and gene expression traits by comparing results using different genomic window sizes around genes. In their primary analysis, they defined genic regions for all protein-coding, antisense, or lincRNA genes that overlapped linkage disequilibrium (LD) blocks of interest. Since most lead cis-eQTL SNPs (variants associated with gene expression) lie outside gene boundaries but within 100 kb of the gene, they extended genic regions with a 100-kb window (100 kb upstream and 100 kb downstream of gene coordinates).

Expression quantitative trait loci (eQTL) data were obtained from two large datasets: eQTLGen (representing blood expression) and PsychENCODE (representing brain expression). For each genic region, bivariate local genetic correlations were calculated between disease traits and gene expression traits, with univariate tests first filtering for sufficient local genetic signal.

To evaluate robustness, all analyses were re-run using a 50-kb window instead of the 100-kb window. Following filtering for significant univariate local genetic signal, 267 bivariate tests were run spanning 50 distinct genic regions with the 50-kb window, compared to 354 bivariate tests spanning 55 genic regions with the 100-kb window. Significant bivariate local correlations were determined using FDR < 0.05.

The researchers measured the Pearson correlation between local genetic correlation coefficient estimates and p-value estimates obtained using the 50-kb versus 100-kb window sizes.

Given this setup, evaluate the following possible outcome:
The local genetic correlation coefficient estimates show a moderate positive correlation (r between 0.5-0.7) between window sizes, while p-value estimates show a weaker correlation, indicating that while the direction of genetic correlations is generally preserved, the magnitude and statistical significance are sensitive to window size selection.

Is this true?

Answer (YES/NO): NO